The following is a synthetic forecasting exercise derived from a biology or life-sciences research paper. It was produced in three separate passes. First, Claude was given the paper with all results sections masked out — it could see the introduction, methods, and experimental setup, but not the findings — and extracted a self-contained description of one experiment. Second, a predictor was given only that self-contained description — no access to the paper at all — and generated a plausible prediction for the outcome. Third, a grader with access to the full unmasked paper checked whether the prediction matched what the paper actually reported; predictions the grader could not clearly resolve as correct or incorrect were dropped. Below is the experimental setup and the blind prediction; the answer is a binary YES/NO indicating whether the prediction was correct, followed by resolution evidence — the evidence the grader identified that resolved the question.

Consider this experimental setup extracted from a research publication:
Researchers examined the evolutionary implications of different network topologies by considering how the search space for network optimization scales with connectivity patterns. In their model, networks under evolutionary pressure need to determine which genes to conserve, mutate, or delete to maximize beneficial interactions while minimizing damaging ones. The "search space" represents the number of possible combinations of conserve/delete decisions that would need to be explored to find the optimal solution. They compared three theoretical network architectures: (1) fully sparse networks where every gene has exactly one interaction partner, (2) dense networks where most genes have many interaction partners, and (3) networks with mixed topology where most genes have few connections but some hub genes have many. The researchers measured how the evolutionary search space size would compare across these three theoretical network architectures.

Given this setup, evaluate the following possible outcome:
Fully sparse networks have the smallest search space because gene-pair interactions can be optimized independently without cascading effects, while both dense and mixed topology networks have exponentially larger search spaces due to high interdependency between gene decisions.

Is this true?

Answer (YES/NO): NO